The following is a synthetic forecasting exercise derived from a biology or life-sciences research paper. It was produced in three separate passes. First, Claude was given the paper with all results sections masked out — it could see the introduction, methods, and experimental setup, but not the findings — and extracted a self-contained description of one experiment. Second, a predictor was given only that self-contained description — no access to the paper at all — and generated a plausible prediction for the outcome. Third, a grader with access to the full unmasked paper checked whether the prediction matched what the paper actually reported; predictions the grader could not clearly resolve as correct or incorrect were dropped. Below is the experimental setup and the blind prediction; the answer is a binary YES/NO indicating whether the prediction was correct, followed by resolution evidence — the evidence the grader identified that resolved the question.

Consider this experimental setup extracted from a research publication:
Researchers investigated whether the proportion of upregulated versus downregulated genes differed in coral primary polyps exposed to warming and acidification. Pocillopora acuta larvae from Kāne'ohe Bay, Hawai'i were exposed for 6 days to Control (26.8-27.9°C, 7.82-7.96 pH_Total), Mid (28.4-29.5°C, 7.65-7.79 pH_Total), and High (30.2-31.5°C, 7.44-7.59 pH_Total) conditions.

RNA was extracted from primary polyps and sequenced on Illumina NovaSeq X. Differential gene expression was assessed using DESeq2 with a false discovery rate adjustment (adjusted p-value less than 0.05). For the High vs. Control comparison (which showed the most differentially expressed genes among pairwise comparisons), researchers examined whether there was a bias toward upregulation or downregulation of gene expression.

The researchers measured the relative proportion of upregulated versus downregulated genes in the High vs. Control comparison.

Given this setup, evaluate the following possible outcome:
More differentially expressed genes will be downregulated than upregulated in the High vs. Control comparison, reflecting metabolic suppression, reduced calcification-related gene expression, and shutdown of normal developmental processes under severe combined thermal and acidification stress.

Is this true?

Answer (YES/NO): NO